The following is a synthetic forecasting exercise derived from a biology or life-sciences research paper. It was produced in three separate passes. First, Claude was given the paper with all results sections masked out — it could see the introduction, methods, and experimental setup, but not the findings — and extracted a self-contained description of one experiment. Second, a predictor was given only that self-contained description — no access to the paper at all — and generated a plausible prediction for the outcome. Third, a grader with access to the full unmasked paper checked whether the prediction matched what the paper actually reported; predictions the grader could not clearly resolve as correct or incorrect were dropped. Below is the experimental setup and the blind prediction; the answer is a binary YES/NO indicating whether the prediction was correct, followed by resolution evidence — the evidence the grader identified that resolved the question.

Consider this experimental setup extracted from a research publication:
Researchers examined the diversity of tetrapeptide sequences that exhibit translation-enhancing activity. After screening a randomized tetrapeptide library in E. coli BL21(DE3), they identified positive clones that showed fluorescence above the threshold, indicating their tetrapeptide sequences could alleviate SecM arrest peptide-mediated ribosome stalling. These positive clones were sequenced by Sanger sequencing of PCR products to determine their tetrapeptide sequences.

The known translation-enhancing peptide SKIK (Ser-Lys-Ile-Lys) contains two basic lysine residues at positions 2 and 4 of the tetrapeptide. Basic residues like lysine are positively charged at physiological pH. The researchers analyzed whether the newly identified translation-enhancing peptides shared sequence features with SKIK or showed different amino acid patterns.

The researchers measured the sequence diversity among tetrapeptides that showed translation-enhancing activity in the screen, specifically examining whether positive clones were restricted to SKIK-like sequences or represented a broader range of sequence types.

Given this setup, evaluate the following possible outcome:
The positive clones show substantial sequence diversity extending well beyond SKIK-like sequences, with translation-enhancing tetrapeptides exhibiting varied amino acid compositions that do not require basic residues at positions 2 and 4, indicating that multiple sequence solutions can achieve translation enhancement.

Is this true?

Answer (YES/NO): YES